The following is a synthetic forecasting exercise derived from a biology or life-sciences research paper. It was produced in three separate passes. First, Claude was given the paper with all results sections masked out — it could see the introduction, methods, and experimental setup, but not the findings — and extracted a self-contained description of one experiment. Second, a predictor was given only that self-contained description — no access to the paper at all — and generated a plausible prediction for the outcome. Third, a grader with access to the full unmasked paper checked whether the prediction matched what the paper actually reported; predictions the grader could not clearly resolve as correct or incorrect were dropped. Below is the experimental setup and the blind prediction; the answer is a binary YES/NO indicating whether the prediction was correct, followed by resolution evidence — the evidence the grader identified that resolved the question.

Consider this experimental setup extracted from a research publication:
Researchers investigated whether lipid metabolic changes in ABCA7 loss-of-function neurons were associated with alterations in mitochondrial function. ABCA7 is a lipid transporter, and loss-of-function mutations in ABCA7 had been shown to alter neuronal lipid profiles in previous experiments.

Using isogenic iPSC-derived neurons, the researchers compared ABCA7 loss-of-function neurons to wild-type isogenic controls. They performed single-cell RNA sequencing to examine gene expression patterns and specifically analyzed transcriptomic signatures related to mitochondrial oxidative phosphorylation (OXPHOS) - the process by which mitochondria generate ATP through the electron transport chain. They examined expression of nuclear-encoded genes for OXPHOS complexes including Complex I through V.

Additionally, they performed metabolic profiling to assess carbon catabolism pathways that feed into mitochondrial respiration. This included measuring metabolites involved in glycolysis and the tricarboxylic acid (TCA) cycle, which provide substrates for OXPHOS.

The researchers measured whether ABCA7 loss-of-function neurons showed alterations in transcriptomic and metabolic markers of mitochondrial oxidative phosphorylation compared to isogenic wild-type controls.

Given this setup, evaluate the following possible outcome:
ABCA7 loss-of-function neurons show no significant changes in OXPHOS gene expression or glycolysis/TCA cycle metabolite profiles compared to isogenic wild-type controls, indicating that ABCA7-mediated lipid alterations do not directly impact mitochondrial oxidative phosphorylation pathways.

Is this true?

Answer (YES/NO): NO